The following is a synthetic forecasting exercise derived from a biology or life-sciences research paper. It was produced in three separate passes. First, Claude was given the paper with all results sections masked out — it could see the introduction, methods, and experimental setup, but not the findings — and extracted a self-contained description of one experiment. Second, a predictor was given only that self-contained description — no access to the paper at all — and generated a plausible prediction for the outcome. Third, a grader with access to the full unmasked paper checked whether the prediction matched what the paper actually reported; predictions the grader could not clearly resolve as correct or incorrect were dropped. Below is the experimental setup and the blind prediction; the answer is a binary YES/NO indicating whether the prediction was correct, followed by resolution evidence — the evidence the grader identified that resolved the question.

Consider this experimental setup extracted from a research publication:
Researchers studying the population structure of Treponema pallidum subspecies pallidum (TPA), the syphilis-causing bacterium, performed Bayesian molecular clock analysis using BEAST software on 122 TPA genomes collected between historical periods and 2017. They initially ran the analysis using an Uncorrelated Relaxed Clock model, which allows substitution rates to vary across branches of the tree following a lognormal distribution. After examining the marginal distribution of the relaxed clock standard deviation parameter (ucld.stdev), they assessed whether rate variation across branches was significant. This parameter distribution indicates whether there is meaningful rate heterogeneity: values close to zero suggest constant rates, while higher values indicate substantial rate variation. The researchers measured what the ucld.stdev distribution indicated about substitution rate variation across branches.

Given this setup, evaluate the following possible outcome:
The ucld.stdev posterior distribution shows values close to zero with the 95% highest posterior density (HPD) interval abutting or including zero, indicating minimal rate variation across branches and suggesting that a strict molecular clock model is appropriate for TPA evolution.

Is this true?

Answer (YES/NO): YES